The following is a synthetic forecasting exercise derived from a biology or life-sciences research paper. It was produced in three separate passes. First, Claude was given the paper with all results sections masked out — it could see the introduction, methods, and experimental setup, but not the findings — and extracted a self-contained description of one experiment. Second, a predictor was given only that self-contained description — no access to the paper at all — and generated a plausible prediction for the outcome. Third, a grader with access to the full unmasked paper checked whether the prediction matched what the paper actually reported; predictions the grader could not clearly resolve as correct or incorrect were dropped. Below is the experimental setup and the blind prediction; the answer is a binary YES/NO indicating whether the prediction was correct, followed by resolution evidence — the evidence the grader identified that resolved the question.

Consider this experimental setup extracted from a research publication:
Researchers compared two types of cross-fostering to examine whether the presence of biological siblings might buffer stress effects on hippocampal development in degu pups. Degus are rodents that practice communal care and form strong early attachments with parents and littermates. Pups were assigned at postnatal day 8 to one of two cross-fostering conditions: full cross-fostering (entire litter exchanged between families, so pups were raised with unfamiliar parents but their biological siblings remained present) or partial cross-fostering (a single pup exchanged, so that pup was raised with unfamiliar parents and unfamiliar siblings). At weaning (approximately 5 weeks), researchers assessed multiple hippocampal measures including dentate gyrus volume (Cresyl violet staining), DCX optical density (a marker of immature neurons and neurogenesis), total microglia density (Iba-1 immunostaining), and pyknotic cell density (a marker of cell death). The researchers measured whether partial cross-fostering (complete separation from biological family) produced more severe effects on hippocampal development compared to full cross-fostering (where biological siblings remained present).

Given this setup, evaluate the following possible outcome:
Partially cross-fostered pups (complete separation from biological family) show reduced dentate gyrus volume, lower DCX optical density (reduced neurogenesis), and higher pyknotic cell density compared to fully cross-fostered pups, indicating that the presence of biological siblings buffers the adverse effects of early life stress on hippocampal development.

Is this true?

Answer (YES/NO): NO